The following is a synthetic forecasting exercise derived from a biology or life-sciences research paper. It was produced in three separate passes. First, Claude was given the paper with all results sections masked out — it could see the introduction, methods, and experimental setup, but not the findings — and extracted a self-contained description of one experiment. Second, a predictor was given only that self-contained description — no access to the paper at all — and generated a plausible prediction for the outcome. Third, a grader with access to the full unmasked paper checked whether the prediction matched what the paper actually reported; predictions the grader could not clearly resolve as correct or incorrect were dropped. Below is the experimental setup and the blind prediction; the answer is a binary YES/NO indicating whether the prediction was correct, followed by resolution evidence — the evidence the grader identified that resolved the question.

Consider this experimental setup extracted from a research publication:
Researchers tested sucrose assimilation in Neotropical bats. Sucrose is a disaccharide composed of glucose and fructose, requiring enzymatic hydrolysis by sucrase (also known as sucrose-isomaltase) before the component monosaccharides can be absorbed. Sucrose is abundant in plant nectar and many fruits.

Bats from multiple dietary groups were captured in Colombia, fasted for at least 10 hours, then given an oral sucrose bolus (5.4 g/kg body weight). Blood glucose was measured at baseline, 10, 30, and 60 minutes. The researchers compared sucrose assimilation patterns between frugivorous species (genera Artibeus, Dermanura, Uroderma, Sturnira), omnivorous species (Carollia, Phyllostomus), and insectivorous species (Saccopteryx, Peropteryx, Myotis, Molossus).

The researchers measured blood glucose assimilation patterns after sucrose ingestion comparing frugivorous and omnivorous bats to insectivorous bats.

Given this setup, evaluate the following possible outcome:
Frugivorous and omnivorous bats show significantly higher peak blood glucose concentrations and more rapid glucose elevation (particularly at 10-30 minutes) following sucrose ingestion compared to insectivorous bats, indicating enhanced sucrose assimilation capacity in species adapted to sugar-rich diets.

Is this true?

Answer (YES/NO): YES